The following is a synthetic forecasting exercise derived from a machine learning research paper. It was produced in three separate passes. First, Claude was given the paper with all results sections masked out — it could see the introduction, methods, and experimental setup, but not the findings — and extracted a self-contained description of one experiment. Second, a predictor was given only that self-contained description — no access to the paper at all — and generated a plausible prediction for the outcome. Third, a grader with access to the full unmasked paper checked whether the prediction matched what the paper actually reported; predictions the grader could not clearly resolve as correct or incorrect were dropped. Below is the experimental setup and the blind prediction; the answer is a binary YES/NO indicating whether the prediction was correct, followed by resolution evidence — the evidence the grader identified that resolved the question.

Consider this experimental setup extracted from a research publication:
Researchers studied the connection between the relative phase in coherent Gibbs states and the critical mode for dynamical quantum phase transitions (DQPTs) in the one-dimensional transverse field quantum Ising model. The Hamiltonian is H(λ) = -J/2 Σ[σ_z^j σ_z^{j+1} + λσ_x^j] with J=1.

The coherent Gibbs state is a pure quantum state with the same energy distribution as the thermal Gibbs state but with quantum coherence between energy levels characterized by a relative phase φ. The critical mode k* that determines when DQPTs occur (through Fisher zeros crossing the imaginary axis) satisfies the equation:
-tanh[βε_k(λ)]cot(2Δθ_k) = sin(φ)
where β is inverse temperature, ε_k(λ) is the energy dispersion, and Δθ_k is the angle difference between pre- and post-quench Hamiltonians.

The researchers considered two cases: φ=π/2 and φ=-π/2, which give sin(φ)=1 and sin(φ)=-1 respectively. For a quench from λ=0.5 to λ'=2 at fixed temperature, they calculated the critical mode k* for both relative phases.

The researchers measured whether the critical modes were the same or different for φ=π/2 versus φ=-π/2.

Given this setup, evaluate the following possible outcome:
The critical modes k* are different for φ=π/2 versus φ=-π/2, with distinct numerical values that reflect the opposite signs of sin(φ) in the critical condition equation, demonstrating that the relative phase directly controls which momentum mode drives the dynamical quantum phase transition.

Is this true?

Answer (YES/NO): YES